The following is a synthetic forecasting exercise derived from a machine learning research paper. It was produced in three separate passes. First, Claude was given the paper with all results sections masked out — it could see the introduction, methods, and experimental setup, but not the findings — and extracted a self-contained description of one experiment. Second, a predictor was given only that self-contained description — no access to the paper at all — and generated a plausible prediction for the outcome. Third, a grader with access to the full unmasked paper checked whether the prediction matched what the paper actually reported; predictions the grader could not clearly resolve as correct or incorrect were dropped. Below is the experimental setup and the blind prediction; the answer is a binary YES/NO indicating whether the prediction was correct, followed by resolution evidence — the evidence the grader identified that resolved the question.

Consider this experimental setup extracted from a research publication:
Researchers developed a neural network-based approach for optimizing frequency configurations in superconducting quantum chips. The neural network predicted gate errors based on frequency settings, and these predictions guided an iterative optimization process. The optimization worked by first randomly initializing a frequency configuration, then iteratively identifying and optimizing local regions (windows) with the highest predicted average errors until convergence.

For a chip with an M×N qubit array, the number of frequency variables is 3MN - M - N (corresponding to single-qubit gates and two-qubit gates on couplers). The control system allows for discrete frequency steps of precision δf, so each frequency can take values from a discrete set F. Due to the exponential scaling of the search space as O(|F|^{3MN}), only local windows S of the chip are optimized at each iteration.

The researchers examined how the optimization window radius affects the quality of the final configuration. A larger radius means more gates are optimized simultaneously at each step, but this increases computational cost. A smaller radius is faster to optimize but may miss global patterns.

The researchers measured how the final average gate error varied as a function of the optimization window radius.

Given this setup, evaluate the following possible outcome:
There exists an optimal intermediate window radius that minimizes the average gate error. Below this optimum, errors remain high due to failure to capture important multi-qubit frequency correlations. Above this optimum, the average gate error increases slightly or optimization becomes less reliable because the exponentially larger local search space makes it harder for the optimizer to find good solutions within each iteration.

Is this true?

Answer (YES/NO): NO